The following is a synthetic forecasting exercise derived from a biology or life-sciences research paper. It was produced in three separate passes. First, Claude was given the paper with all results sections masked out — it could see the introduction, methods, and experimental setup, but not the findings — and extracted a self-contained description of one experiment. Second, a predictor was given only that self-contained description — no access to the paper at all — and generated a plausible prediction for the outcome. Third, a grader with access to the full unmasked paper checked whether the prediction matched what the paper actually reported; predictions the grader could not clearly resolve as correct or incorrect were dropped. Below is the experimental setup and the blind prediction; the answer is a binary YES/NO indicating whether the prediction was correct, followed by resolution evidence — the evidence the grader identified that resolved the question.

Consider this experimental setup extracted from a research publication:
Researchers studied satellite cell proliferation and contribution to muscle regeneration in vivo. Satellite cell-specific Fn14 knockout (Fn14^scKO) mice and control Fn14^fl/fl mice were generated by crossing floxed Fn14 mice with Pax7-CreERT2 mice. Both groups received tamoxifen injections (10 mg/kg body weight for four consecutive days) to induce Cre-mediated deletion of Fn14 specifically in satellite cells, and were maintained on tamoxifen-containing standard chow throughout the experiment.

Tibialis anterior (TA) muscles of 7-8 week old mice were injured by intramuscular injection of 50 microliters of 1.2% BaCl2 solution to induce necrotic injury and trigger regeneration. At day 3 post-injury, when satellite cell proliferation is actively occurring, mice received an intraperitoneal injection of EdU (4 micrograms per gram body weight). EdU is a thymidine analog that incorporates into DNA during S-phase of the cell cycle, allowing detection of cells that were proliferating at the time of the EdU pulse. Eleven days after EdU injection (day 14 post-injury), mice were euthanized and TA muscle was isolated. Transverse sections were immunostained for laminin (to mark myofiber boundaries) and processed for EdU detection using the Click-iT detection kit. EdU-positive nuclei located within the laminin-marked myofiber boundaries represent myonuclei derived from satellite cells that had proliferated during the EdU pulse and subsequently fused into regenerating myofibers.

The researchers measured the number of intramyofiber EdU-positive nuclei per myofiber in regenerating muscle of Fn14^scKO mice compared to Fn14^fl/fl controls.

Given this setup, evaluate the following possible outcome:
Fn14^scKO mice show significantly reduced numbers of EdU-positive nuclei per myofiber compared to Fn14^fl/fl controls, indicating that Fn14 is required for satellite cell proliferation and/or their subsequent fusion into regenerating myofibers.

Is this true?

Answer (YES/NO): YES